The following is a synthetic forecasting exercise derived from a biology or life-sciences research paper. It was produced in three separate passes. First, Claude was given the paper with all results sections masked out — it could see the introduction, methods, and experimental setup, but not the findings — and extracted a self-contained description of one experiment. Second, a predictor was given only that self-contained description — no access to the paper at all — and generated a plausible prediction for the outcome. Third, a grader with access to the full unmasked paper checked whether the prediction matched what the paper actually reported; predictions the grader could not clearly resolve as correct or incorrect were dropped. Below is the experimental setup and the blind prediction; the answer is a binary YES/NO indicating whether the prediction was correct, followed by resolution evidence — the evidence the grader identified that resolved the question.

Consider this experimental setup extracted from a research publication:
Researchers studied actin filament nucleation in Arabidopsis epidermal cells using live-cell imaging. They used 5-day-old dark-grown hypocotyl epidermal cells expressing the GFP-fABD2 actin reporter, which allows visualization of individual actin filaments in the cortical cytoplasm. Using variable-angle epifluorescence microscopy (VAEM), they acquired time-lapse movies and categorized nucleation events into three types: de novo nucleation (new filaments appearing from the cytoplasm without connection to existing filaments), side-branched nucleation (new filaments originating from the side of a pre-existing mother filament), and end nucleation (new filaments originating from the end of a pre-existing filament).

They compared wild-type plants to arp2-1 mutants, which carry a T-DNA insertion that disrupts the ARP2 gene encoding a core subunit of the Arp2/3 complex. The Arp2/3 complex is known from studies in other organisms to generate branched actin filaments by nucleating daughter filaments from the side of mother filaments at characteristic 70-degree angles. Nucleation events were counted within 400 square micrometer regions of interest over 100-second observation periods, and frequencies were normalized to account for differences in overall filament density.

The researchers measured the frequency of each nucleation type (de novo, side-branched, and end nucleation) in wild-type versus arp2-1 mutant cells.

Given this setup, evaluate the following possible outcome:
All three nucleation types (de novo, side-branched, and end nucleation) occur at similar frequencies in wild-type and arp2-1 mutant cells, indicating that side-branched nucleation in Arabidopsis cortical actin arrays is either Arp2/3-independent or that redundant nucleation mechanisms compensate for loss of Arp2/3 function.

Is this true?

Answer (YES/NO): NO